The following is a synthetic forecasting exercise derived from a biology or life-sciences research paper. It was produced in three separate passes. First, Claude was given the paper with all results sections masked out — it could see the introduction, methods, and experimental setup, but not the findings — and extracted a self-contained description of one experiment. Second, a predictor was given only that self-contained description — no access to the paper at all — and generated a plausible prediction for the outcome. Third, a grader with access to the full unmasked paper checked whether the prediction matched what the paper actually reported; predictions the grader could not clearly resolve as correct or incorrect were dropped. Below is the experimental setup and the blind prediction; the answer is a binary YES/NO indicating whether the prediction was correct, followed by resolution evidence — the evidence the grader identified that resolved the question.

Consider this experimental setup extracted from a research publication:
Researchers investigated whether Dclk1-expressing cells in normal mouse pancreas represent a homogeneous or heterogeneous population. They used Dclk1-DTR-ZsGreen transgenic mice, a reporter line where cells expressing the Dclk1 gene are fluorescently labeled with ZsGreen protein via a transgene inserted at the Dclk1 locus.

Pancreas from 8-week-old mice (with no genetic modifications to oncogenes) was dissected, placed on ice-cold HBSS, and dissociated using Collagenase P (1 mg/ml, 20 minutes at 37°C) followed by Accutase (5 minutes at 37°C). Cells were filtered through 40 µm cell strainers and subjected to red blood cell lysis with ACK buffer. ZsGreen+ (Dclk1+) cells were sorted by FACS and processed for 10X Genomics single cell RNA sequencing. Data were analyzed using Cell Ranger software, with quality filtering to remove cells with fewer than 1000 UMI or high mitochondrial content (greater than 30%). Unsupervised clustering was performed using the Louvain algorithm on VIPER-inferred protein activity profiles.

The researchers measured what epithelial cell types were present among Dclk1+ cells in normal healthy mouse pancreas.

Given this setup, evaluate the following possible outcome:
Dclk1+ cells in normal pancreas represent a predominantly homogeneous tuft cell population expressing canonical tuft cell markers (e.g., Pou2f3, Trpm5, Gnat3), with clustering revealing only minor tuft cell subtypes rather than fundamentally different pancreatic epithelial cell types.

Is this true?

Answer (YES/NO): NO